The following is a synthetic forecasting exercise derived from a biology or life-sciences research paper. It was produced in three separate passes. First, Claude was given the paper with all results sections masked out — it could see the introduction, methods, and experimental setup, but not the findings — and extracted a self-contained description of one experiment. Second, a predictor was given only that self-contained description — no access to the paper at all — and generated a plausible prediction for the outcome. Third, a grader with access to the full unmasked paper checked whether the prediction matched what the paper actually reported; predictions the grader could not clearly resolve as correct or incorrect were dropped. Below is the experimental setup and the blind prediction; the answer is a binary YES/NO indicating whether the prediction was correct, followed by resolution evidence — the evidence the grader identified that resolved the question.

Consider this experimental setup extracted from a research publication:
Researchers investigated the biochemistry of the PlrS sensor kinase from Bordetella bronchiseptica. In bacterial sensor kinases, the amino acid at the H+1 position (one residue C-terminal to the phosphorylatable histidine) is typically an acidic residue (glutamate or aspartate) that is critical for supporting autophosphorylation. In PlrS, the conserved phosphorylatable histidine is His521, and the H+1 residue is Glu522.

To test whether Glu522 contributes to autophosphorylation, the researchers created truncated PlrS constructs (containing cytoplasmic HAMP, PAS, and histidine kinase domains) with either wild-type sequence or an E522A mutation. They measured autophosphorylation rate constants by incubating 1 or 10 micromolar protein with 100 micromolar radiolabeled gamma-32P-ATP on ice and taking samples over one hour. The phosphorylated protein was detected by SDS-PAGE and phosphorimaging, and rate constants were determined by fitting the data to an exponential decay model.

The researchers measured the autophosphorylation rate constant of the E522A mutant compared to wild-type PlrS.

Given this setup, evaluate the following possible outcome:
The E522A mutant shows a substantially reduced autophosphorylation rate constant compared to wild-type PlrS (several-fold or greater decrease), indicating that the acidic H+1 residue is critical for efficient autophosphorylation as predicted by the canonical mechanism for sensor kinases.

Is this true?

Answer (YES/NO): YES